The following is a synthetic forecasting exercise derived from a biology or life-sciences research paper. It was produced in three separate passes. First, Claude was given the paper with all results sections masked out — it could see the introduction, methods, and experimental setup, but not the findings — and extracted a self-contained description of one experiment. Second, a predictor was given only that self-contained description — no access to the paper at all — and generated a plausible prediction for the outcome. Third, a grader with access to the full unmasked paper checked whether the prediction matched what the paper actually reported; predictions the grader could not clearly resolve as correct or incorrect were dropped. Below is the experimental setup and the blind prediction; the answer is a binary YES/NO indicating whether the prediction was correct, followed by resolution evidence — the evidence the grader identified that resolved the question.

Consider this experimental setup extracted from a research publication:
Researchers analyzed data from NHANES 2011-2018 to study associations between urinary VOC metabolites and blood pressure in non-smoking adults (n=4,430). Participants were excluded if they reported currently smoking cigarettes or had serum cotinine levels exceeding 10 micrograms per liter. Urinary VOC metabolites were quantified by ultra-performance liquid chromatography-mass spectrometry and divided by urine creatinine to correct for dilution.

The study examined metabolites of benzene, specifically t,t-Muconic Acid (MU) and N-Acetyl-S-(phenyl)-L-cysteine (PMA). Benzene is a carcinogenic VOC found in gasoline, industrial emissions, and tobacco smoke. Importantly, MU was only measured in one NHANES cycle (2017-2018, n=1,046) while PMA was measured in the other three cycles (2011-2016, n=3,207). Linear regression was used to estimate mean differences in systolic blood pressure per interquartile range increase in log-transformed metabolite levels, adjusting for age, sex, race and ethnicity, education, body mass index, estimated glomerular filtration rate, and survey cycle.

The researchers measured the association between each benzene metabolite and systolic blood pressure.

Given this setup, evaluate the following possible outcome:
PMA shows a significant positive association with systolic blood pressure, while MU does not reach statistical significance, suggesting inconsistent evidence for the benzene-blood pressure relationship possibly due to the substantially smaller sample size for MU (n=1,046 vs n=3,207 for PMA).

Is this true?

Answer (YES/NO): NO